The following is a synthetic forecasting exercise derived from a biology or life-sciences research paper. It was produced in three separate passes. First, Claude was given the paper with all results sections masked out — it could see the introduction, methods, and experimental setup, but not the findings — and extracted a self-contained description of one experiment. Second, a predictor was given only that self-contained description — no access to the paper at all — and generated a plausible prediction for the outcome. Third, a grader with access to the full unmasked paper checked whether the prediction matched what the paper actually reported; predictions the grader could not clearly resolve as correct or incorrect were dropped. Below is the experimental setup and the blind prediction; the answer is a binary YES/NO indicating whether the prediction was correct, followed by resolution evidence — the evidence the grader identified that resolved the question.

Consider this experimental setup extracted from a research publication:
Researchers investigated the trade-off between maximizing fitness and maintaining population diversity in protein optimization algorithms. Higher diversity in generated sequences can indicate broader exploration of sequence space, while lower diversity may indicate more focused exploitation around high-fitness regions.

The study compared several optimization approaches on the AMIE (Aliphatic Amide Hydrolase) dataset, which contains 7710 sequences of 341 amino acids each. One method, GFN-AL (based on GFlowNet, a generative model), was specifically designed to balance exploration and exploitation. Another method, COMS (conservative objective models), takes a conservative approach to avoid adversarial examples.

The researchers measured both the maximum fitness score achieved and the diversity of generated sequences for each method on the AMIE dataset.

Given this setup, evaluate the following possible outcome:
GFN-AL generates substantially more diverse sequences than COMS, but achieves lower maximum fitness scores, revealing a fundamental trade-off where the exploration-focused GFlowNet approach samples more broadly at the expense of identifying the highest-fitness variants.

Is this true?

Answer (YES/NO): NO